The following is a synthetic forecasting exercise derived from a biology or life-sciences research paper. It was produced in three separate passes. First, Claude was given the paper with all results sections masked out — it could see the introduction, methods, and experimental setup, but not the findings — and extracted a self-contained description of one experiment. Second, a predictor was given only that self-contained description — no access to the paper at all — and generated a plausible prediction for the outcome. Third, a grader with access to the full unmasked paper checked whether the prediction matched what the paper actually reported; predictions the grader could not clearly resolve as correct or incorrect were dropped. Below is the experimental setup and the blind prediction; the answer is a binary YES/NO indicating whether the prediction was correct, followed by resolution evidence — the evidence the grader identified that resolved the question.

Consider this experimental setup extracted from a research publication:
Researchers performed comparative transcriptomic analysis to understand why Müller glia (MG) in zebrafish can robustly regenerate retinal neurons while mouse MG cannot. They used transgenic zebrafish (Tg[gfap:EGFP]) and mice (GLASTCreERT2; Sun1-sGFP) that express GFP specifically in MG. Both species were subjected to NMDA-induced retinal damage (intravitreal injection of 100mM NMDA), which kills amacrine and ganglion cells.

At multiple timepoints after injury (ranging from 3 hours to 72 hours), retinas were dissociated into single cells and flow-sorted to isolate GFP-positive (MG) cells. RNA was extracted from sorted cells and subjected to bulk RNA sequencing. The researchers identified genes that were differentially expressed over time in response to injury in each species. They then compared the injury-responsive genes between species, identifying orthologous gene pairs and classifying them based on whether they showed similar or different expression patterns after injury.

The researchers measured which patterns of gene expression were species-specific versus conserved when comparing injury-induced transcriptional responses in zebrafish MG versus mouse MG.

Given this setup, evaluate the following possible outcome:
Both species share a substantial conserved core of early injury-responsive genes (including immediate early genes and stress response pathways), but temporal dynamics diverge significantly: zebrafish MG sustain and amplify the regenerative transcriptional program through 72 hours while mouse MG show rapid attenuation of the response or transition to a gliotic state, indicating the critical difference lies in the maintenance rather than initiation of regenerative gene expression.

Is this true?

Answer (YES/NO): YES